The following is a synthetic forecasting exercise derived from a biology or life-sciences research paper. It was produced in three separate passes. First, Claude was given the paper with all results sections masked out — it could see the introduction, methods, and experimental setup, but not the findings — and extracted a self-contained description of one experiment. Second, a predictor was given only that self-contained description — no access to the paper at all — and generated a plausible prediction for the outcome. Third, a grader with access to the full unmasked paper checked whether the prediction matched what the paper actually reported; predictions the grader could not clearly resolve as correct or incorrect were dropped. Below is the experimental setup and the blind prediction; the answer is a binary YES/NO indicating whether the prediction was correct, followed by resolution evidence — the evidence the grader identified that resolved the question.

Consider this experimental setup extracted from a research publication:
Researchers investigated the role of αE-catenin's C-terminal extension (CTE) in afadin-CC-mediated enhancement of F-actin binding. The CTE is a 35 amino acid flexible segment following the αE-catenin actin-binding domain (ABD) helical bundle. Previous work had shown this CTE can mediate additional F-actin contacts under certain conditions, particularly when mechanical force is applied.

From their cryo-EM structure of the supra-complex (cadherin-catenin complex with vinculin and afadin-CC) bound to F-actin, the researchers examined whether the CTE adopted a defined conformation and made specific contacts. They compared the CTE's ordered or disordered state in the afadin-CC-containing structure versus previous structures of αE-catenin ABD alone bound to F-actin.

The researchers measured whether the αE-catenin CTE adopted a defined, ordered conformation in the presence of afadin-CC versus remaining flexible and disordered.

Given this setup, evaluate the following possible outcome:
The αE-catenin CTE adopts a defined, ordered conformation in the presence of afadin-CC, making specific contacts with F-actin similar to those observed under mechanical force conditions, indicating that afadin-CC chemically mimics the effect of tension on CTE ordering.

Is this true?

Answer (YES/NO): NO